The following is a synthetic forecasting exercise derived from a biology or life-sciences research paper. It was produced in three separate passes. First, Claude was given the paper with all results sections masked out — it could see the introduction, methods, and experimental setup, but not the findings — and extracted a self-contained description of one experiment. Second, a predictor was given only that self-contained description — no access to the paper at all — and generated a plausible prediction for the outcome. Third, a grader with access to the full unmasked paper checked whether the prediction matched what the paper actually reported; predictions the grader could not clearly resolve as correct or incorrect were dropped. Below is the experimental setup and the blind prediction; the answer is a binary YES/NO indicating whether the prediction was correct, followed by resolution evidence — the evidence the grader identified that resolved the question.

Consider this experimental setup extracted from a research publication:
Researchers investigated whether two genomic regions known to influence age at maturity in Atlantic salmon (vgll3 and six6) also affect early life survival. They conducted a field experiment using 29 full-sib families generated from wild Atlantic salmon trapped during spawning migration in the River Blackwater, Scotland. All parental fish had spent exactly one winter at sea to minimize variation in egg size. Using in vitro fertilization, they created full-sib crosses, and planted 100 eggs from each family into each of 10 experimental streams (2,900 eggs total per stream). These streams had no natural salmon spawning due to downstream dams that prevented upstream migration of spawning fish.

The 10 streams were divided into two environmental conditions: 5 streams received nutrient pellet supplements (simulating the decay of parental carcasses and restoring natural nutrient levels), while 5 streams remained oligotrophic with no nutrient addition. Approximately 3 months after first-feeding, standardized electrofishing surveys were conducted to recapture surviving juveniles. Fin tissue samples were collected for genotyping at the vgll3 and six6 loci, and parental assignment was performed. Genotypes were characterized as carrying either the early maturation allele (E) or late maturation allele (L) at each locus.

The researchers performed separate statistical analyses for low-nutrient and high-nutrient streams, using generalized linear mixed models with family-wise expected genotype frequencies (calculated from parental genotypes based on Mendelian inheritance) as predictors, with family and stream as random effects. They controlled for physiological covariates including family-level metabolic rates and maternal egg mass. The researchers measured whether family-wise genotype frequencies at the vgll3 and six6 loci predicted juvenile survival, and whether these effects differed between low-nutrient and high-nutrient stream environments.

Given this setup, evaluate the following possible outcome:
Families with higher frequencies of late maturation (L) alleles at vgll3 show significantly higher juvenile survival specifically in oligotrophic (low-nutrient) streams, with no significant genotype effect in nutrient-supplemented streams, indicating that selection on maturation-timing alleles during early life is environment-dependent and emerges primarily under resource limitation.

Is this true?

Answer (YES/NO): NO